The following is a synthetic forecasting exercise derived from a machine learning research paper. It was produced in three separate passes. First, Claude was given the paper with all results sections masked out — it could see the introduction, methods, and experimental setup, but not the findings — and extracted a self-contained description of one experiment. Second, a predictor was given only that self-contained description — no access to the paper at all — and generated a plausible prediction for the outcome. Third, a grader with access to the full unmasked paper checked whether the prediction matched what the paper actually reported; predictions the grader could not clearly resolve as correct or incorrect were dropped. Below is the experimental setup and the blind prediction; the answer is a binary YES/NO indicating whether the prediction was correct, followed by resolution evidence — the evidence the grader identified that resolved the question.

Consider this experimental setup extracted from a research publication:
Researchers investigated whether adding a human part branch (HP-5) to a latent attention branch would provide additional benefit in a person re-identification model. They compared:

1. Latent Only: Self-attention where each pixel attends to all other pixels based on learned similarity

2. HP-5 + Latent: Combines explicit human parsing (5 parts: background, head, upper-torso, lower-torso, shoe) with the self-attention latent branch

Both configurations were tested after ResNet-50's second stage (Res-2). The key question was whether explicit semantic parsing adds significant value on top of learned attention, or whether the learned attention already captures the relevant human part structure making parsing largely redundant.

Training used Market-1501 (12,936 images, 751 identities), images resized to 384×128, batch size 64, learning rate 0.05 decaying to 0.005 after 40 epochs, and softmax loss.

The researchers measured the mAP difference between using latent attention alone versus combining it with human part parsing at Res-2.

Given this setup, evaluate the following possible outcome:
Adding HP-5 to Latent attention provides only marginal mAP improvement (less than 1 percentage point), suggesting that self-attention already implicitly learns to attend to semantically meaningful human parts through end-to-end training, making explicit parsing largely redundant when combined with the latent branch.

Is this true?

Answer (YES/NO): NO